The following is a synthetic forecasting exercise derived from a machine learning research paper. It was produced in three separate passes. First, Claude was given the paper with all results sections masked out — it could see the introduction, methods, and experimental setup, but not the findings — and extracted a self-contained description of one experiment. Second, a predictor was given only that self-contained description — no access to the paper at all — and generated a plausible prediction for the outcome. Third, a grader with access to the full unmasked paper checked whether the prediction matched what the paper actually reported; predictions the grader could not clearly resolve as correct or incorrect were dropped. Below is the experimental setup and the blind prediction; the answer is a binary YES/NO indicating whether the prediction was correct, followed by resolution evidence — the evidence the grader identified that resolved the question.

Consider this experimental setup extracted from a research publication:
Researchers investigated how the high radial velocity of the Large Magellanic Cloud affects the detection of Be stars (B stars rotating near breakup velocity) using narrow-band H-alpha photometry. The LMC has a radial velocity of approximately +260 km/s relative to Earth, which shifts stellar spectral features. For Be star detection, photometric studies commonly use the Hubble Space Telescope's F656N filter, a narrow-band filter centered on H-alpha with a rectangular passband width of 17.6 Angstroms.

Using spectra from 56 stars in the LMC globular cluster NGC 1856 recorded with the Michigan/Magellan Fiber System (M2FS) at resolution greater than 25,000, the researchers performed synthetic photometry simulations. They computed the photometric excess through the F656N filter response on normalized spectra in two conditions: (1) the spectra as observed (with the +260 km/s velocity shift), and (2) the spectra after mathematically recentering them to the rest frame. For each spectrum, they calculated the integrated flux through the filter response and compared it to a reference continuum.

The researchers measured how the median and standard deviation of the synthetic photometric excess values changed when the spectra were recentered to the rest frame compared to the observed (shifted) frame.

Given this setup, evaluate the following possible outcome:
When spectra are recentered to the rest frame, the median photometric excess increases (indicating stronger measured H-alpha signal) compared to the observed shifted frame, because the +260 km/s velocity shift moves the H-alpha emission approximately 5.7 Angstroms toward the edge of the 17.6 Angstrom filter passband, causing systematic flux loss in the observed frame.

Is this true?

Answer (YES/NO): YES